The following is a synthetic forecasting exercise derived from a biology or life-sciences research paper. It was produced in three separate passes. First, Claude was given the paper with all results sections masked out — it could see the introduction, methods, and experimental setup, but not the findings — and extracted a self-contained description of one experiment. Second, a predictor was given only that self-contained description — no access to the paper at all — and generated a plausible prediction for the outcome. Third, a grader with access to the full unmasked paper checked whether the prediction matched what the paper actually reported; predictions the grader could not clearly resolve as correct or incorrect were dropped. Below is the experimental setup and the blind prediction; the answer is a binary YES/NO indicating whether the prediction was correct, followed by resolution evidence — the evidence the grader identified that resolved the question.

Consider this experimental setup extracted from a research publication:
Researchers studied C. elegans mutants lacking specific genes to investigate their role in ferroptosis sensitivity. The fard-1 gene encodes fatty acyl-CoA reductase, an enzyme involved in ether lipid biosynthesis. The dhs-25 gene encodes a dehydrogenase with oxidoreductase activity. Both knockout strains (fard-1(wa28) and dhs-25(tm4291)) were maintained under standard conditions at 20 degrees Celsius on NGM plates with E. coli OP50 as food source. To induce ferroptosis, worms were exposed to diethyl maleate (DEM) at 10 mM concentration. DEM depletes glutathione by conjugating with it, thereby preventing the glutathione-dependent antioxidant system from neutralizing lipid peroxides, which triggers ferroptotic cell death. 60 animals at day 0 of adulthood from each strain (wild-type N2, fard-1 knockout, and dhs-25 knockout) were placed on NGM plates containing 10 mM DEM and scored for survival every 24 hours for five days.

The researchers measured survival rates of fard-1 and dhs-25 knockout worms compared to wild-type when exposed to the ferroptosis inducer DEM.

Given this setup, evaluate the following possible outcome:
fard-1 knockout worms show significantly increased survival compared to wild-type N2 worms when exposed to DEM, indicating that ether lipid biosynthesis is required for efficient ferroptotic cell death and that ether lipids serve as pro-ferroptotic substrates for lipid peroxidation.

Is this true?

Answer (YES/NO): NO